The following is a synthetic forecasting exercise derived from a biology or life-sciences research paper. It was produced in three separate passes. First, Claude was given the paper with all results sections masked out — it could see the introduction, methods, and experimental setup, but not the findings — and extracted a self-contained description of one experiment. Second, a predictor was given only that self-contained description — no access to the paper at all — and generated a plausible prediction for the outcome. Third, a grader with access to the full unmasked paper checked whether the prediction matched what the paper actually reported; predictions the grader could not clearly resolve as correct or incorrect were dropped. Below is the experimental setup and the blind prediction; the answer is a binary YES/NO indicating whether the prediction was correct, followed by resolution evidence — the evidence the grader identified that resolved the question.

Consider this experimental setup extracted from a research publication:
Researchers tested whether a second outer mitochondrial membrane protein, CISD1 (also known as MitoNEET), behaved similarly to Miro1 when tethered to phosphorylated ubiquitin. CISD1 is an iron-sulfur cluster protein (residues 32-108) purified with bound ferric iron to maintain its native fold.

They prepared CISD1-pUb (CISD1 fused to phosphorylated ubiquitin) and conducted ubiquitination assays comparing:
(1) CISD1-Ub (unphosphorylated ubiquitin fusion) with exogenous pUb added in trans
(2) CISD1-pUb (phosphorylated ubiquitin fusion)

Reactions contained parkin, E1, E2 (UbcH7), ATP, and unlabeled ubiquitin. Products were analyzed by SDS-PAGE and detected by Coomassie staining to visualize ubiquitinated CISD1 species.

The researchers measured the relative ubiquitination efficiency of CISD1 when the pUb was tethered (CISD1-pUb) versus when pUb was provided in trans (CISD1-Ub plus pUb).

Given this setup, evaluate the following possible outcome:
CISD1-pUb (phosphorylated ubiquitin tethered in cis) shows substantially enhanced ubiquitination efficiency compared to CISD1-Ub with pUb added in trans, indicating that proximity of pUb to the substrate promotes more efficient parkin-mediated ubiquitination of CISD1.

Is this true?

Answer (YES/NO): YES